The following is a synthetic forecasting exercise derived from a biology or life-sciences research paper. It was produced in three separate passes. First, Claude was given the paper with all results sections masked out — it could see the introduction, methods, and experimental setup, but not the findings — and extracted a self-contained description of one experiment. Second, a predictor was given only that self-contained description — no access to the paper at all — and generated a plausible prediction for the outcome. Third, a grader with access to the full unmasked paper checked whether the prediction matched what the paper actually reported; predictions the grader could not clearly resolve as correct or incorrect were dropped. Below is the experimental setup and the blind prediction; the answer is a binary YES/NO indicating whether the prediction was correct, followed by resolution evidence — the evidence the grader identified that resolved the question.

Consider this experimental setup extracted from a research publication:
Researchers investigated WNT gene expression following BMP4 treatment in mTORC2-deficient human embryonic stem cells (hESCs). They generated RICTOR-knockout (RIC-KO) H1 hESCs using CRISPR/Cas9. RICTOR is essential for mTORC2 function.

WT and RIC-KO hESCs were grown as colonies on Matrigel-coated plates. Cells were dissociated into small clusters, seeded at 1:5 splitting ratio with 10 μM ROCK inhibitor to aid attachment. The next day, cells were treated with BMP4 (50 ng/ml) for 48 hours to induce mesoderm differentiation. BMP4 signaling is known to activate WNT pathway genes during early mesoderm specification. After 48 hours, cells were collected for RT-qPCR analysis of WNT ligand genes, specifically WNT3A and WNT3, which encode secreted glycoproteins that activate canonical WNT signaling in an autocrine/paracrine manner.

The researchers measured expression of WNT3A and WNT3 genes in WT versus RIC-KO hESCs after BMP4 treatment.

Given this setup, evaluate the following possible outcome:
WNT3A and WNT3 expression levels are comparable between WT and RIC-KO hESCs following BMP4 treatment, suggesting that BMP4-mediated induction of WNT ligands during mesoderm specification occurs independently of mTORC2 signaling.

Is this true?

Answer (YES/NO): NO